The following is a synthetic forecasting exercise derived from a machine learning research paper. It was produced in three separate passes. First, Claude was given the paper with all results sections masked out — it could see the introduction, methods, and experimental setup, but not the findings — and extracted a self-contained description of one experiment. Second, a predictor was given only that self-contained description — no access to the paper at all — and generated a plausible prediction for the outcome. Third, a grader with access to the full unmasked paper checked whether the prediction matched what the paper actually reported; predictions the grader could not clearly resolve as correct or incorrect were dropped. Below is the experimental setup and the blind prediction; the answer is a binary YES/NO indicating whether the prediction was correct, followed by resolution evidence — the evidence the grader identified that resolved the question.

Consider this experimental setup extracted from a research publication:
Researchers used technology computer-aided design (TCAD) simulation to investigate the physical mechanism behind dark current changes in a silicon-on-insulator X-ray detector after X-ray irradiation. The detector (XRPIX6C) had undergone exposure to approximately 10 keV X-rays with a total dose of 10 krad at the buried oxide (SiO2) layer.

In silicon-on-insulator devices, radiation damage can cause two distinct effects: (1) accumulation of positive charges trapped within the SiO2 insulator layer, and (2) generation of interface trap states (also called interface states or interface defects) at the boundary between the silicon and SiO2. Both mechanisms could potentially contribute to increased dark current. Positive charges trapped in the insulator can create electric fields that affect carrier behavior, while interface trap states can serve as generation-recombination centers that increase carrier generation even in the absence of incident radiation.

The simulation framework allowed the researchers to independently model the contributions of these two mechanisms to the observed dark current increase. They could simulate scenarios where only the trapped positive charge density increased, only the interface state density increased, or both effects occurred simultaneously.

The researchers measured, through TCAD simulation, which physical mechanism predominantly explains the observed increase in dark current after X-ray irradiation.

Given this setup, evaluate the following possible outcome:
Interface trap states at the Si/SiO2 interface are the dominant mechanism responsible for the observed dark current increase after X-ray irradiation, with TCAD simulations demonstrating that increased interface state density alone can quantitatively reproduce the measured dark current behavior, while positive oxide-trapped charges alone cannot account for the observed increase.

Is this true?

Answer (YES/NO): YES